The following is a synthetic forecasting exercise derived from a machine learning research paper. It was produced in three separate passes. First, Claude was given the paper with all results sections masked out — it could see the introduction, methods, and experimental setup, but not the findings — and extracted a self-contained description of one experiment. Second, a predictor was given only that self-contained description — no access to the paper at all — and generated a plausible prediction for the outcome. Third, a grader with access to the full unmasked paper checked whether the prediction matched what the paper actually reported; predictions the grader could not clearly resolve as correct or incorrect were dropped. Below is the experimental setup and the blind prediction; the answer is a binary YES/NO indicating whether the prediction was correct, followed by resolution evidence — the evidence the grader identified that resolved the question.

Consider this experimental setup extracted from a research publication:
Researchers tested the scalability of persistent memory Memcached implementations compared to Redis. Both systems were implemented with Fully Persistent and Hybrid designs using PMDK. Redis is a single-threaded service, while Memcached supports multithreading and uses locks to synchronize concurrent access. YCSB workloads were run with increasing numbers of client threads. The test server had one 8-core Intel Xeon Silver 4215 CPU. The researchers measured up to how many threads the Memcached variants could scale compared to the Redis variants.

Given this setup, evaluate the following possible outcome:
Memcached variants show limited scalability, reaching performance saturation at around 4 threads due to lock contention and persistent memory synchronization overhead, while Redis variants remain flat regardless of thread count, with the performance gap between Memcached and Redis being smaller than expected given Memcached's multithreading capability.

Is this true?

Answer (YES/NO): NO